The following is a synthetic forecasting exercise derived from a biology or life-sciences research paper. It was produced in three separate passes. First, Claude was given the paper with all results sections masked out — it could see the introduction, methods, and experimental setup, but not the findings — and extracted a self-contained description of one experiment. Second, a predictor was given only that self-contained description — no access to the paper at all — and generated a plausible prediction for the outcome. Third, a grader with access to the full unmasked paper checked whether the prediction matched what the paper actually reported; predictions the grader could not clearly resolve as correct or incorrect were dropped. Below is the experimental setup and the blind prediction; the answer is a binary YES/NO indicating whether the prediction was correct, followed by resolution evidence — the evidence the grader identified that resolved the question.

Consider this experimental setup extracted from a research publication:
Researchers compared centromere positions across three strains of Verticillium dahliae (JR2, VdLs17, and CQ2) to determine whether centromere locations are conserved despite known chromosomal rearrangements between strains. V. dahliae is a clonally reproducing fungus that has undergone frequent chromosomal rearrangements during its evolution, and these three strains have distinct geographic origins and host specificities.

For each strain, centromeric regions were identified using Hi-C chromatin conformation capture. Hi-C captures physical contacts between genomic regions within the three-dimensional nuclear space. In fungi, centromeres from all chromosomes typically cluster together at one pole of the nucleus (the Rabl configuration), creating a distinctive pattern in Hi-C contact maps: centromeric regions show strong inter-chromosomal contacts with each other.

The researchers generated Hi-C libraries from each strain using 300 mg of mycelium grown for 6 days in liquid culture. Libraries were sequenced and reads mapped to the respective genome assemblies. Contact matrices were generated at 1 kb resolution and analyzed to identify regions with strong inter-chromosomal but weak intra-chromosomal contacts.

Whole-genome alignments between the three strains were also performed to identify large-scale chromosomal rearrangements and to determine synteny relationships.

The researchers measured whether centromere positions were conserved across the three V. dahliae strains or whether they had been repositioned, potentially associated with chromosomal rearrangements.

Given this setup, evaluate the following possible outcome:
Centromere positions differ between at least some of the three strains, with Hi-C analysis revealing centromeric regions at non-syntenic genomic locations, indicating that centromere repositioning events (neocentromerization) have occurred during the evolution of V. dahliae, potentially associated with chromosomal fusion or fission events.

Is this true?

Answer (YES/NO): NO